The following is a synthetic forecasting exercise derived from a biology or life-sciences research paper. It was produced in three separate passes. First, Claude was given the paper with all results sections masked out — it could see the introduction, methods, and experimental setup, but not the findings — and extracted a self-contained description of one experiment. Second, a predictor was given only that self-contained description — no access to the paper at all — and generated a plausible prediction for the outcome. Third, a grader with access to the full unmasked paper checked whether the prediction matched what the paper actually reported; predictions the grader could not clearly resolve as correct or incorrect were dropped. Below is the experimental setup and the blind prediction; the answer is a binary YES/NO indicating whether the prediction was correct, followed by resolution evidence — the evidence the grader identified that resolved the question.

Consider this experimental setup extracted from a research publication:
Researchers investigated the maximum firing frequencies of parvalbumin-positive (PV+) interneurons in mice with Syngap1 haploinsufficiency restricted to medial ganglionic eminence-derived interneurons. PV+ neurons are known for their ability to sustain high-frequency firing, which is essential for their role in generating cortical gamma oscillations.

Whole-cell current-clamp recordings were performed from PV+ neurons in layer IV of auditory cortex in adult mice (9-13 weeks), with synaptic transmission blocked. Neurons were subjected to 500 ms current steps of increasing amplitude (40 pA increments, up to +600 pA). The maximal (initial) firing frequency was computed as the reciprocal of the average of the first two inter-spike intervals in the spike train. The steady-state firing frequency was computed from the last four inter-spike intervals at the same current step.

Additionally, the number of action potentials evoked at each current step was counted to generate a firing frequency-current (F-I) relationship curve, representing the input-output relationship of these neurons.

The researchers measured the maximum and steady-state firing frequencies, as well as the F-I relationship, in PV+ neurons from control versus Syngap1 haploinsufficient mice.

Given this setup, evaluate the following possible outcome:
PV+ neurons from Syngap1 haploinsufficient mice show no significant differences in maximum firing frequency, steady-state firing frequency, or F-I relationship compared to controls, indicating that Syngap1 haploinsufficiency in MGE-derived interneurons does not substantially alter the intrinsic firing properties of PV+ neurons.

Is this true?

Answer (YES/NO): NO